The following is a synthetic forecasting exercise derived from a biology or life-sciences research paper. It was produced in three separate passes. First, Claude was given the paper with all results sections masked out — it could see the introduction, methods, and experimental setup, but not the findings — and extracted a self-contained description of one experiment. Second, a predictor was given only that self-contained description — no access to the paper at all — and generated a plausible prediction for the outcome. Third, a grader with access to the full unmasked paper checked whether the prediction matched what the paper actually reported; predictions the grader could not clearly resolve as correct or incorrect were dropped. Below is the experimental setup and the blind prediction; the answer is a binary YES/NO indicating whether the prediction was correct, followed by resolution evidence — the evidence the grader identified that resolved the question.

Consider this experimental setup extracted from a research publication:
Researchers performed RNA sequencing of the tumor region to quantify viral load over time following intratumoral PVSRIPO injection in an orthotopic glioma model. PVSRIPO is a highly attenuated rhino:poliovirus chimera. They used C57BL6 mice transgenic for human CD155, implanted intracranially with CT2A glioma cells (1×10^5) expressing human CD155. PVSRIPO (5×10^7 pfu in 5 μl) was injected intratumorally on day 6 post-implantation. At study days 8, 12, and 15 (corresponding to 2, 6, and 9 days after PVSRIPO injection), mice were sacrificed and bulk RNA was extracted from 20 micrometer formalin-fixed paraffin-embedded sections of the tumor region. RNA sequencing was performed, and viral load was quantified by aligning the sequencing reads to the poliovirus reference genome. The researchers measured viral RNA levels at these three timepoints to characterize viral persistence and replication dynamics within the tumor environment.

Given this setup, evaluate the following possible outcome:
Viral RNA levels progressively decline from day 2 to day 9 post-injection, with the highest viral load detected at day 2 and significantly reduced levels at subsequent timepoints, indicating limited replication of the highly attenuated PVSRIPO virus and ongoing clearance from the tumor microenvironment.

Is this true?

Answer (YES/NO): YES